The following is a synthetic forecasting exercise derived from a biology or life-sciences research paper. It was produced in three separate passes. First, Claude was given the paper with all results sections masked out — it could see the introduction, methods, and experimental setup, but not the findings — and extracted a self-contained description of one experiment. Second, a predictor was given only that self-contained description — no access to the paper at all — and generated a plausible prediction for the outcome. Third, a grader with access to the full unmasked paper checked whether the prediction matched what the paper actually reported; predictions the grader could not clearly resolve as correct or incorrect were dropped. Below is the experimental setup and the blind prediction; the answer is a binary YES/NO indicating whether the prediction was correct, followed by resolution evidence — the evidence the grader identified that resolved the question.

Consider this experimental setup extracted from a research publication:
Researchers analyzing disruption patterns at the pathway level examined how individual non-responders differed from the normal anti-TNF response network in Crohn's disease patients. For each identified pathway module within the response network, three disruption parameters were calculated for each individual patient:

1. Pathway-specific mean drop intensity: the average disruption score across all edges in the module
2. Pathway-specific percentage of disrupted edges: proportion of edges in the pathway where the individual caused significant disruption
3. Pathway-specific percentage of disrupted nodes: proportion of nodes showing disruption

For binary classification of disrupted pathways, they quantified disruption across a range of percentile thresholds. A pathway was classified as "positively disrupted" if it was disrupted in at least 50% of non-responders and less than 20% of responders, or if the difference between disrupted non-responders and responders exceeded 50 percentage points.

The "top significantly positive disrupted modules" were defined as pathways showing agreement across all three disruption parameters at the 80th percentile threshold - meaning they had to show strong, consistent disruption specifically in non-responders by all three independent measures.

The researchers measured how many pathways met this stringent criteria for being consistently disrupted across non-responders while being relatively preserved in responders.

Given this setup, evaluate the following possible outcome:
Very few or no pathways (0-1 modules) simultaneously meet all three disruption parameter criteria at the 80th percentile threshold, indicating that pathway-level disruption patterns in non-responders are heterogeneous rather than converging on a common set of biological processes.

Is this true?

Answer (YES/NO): NO